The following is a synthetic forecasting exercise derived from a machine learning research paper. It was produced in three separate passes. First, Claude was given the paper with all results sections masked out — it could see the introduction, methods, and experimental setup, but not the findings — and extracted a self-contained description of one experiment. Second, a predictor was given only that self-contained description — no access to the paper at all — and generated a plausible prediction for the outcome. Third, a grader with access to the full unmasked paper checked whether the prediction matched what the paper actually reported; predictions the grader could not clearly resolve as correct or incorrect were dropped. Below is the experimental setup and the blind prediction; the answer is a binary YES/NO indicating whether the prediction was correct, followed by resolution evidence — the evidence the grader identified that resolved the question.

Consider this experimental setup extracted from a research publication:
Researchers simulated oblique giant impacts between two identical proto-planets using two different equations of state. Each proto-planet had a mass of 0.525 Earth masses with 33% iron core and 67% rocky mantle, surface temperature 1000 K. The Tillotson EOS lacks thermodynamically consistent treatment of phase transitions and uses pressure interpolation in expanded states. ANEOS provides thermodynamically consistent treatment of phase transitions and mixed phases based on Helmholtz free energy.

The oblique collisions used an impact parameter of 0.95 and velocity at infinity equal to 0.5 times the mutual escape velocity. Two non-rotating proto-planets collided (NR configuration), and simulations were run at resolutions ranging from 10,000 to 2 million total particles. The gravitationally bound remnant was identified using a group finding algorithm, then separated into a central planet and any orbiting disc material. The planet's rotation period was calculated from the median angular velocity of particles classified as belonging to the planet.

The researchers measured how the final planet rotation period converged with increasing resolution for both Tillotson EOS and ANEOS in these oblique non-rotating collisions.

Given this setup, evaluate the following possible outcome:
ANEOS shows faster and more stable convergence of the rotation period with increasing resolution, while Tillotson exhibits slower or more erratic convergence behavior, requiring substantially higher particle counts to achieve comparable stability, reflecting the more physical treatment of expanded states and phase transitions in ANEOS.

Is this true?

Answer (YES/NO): YES